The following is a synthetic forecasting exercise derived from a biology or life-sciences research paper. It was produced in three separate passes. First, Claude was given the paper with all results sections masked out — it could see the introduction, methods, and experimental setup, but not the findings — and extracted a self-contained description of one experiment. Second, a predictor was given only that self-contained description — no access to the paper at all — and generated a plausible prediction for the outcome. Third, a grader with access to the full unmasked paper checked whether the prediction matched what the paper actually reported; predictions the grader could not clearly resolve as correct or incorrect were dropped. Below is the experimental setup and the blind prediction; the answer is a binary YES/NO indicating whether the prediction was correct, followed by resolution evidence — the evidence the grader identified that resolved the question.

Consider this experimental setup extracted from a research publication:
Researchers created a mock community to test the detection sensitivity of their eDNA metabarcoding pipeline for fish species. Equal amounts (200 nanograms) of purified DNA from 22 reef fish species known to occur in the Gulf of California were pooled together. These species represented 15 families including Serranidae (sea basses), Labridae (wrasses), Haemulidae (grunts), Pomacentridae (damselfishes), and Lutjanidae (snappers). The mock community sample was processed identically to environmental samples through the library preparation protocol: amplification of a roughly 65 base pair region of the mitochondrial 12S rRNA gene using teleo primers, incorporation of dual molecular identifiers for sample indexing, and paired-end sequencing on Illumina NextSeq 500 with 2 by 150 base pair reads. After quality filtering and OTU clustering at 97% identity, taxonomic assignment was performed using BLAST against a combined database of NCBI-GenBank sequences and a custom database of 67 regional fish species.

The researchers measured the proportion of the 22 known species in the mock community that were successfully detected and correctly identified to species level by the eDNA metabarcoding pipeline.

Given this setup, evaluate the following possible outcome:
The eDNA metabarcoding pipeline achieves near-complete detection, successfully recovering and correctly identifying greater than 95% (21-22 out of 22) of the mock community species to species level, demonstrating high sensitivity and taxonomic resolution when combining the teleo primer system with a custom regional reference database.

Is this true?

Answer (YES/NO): NO